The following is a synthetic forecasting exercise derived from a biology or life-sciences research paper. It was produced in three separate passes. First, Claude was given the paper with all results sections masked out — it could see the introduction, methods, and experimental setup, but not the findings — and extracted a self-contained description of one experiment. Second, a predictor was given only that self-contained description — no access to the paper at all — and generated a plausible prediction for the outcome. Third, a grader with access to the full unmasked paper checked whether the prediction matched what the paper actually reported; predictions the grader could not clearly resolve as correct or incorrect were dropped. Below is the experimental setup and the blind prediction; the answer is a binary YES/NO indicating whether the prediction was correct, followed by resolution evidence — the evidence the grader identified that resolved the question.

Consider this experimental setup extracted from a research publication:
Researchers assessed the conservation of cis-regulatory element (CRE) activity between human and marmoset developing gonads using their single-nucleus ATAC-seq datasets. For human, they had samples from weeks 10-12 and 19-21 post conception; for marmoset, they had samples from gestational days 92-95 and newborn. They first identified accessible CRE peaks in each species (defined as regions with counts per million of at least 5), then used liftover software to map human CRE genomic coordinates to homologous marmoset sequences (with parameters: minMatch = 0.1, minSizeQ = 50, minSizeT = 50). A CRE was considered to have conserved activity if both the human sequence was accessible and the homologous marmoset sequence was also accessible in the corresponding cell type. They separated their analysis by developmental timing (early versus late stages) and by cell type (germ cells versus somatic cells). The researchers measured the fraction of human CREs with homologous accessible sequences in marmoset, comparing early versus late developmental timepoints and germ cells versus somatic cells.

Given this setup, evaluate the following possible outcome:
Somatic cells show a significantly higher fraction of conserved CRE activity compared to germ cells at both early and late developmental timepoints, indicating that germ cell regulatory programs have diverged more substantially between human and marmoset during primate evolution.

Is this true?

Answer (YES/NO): YES